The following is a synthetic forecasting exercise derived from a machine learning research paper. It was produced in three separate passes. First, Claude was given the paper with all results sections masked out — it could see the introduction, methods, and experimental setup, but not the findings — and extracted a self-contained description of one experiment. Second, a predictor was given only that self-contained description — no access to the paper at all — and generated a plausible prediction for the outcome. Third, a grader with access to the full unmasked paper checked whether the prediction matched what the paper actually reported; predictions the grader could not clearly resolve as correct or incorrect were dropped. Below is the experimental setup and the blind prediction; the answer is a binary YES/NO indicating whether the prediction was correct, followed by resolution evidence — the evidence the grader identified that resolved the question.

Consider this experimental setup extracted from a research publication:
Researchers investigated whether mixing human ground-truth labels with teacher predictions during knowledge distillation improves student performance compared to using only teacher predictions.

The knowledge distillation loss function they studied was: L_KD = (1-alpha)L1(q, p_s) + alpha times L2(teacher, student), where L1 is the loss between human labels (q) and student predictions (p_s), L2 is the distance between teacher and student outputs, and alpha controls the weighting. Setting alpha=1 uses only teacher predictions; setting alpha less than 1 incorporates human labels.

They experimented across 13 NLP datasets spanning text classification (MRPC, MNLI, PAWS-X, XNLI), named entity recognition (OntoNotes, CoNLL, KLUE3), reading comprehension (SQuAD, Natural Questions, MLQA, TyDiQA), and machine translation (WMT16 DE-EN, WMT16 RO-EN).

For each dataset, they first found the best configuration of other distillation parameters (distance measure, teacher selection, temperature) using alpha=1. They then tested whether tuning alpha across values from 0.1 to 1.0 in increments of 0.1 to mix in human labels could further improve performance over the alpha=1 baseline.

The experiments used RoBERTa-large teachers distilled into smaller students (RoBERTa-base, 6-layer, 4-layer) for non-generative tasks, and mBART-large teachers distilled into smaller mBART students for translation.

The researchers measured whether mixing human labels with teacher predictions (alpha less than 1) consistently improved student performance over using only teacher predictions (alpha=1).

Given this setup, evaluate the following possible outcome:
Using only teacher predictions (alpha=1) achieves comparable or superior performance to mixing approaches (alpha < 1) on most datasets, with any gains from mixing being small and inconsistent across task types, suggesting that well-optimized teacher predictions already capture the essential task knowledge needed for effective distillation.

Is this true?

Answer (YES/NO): YES